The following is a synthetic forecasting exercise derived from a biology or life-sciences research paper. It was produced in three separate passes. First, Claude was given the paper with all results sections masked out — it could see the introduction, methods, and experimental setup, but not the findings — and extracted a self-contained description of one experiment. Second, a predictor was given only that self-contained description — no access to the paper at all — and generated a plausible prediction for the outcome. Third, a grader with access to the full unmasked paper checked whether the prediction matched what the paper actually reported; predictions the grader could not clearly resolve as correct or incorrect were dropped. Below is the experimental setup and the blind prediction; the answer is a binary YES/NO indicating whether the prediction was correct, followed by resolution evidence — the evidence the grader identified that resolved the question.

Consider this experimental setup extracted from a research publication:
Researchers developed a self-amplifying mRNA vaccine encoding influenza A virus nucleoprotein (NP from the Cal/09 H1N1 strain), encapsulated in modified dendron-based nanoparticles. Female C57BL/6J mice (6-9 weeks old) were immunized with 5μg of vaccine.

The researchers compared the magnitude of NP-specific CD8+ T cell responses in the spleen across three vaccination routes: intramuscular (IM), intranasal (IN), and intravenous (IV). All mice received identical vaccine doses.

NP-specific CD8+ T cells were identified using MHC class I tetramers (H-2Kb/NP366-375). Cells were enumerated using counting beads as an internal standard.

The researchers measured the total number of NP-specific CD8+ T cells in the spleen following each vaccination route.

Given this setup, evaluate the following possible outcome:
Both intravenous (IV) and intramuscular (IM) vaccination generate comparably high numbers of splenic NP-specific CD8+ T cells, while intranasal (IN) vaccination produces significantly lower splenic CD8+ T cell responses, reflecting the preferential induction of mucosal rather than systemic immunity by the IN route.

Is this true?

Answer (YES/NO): YES